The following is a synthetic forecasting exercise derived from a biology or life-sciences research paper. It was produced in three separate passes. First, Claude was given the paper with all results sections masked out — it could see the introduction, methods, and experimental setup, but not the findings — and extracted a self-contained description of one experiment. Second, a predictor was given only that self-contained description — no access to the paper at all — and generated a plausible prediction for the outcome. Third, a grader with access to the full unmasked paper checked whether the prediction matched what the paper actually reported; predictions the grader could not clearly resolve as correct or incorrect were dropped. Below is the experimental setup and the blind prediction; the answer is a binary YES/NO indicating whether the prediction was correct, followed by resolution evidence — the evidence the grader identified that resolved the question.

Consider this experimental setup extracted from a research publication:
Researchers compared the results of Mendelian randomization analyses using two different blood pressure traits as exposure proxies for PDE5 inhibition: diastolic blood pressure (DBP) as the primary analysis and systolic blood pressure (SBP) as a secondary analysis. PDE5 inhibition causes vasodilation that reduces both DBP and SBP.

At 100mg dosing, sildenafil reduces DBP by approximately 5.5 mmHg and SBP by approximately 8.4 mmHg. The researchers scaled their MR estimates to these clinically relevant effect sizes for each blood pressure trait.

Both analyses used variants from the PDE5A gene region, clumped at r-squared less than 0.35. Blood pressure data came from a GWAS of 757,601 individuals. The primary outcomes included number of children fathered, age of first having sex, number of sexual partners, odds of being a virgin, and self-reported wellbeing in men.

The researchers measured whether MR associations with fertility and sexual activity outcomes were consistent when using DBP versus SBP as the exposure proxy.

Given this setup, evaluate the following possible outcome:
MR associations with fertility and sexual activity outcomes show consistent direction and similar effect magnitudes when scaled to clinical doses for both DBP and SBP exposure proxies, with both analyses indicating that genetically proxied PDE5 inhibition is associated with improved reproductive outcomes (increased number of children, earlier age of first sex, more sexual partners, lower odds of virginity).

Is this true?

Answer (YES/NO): NO